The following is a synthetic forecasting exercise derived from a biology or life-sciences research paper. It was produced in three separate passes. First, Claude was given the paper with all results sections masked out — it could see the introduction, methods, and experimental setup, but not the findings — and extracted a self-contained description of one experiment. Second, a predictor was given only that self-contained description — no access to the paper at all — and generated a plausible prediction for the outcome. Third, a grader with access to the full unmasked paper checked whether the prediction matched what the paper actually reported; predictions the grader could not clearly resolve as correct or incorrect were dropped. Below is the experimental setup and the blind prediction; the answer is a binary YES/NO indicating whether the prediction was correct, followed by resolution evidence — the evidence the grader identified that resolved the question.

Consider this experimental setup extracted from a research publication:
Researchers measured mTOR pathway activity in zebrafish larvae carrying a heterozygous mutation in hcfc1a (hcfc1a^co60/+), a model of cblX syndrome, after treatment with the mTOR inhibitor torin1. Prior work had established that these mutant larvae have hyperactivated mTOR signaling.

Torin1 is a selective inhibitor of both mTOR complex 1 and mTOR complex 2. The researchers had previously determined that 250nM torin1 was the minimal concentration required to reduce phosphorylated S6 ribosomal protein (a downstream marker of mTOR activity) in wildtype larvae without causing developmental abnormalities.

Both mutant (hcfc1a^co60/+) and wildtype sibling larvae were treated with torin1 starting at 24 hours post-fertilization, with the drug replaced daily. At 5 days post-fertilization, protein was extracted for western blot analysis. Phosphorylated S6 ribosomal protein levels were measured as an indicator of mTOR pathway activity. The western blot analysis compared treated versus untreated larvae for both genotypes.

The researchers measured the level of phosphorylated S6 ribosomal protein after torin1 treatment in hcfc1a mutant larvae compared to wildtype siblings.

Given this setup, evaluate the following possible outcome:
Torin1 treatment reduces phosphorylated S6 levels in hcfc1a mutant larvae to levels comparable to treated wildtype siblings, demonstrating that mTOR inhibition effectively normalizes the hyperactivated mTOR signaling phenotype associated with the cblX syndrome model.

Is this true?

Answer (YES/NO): NO